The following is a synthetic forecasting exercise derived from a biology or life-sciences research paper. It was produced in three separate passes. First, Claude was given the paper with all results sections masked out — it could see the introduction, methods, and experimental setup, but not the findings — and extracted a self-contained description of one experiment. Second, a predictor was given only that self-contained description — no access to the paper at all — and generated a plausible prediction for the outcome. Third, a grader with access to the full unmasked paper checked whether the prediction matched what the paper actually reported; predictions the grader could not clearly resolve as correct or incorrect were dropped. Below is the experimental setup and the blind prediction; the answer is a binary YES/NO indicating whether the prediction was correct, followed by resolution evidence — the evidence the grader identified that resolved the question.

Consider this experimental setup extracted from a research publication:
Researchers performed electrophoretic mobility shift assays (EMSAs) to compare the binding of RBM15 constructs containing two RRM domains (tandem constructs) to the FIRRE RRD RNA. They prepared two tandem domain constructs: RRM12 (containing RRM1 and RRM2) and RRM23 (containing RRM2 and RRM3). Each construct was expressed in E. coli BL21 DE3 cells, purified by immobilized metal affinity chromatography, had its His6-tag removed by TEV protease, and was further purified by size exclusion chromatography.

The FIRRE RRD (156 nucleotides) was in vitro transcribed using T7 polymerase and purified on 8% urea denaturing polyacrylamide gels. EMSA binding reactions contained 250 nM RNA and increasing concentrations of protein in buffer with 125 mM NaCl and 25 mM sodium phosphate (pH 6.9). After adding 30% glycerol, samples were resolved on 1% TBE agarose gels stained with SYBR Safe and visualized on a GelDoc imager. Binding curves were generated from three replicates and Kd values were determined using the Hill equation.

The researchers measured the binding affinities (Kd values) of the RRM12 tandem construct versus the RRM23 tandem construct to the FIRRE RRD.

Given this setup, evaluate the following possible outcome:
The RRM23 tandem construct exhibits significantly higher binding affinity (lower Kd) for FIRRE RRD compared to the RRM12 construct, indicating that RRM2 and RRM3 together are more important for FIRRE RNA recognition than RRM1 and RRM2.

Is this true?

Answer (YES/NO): YES